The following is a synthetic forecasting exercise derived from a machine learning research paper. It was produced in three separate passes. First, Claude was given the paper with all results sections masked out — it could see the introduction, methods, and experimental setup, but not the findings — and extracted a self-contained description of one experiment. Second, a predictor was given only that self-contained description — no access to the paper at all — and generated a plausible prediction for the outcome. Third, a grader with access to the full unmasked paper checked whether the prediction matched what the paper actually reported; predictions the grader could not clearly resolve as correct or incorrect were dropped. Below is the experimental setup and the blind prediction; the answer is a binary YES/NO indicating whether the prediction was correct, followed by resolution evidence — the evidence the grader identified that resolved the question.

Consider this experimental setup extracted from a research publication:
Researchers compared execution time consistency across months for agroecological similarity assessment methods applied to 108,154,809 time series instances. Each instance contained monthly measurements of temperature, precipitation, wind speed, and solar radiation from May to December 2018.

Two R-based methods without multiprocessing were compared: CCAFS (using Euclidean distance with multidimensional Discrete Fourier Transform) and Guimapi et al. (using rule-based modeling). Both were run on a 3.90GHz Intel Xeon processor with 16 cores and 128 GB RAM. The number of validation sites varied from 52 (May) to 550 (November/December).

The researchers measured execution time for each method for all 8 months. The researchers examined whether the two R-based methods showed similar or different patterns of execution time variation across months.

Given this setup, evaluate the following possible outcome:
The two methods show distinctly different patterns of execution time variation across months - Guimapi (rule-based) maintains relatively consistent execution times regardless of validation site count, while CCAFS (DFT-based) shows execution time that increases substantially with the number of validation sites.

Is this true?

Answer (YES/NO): NO